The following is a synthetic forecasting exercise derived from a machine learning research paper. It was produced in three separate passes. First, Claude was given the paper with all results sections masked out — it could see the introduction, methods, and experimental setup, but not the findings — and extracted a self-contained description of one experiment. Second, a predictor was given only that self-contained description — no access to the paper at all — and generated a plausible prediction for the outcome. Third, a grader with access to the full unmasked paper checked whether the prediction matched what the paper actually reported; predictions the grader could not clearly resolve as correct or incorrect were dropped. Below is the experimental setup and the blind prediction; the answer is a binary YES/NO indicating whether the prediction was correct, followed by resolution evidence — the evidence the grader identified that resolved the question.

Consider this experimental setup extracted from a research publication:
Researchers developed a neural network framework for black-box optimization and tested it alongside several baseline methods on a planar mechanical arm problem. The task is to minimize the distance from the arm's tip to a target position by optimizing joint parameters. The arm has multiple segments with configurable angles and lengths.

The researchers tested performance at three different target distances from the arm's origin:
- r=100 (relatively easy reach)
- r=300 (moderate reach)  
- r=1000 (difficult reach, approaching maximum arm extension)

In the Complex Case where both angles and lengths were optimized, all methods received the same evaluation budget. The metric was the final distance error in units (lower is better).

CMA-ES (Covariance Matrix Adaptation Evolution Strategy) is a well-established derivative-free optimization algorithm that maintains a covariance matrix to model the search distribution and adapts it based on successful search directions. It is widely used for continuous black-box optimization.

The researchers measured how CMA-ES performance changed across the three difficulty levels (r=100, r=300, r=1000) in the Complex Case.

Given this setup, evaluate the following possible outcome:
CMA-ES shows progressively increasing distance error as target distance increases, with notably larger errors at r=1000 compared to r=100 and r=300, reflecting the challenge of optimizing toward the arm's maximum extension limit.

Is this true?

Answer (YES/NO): YES